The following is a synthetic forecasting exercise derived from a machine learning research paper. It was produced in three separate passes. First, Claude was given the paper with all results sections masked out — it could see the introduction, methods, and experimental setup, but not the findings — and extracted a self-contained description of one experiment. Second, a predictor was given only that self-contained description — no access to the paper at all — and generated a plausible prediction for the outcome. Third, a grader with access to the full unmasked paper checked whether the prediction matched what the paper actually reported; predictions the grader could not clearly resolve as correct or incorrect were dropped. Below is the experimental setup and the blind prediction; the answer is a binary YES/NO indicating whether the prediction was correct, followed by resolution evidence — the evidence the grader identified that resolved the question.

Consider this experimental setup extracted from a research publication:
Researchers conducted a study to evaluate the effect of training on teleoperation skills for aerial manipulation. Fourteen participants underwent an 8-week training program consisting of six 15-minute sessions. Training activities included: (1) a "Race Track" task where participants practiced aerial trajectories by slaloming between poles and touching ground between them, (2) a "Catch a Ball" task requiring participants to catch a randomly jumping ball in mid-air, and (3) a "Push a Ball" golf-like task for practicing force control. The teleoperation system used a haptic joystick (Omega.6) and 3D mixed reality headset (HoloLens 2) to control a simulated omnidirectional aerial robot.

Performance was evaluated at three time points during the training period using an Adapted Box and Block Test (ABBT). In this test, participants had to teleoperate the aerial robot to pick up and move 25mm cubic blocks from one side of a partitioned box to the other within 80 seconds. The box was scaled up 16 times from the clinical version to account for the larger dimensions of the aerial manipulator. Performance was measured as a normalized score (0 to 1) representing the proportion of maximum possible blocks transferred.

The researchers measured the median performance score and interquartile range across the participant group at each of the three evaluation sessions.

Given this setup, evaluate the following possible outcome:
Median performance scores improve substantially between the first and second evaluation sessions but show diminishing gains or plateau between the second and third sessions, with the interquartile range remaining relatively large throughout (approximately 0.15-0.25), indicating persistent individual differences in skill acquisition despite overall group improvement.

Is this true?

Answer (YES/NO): NO